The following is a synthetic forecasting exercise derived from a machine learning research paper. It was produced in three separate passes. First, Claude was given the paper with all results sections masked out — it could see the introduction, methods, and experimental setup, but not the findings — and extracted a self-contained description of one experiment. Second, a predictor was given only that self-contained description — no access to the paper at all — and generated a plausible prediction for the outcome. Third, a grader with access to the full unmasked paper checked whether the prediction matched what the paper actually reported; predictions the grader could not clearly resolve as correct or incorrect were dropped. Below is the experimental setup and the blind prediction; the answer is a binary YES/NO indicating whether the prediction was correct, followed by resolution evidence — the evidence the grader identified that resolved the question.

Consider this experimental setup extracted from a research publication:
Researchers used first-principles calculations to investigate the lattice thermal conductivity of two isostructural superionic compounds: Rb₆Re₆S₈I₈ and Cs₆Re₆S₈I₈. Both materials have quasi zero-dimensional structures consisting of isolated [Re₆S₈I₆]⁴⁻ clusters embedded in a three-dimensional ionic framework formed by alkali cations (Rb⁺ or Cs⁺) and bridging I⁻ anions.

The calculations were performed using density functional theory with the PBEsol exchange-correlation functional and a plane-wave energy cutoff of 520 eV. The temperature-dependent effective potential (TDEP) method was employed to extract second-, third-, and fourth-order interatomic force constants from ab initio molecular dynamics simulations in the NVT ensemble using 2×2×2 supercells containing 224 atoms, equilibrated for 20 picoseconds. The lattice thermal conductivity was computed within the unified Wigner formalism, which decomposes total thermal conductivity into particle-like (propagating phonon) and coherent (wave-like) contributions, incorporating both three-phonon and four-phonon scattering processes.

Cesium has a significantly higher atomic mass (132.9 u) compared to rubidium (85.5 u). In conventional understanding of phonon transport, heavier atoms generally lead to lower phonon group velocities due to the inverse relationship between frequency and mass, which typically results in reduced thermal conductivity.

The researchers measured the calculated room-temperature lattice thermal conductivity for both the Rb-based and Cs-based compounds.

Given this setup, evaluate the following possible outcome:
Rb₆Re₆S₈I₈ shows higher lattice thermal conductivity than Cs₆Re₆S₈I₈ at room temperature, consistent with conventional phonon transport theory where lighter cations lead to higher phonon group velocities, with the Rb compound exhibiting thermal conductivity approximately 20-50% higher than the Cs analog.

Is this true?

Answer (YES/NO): NO